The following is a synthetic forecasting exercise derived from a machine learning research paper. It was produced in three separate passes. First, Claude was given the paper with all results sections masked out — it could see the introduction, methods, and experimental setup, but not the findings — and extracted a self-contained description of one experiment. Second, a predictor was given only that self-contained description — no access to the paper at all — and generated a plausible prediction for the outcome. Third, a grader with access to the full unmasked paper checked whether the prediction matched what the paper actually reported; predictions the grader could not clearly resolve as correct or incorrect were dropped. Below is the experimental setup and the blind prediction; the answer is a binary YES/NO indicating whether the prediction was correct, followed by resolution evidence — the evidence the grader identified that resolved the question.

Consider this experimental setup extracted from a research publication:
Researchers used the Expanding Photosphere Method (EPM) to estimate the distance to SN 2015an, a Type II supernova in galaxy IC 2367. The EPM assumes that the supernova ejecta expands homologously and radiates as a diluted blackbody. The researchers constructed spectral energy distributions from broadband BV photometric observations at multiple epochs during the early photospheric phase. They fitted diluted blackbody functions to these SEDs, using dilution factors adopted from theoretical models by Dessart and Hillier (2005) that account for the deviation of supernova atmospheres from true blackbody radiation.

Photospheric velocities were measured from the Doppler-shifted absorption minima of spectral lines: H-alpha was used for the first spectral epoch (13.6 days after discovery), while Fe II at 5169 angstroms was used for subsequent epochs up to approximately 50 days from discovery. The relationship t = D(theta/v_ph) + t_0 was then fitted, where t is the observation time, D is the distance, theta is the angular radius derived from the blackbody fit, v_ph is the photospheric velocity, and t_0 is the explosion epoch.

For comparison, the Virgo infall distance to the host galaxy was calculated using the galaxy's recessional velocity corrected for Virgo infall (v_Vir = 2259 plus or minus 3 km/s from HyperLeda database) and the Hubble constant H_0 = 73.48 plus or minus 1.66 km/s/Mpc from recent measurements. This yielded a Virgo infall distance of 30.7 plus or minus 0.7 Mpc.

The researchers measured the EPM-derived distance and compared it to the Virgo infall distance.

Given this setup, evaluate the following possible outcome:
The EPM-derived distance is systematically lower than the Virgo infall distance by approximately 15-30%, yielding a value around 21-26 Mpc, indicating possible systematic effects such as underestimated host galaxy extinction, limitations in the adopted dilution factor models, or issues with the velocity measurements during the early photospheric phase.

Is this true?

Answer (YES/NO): NO